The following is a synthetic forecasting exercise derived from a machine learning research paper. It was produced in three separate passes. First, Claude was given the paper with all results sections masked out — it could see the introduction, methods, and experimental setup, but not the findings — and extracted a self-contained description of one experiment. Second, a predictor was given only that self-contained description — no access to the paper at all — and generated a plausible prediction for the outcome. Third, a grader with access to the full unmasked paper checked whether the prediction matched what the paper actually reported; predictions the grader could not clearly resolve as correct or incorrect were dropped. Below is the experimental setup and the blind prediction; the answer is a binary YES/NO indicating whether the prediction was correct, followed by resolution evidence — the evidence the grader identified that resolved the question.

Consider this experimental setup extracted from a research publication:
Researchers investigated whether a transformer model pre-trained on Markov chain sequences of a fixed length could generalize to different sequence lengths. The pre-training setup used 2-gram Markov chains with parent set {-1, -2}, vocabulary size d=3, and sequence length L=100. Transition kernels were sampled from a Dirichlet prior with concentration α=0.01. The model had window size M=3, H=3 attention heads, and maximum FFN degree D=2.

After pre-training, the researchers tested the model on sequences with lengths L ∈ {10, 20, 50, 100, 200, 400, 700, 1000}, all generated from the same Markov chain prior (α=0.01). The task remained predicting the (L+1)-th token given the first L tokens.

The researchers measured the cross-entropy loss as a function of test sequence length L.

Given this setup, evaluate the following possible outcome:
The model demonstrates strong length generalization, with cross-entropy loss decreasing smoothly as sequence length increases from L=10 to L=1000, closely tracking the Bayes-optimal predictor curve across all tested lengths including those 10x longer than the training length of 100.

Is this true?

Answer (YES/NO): NO